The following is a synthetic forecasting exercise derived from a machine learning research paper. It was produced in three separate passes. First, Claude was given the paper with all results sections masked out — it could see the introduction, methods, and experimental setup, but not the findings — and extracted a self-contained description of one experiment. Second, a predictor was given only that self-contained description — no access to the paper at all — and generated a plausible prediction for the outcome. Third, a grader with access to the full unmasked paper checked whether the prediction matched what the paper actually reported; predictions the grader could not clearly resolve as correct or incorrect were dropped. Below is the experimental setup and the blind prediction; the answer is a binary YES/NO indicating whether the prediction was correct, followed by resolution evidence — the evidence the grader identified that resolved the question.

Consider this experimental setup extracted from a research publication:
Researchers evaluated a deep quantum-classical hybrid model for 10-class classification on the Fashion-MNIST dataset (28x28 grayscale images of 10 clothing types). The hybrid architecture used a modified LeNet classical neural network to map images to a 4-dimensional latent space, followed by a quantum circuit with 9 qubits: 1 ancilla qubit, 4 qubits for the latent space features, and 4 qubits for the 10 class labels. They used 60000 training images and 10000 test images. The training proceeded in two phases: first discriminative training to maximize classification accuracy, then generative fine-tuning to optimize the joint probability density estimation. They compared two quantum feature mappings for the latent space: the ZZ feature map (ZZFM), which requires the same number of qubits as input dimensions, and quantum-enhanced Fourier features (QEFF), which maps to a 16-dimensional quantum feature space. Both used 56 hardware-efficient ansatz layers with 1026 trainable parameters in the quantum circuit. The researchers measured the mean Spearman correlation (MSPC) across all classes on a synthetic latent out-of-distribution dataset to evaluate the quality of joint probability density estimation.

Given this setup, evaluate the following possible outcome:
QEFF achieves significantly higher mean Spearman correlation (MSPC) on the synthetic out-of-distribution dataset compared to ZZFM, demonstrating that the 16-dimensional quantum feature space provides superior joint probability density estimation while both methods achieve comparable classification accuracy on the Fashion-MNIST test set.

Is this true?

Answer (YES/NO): YES